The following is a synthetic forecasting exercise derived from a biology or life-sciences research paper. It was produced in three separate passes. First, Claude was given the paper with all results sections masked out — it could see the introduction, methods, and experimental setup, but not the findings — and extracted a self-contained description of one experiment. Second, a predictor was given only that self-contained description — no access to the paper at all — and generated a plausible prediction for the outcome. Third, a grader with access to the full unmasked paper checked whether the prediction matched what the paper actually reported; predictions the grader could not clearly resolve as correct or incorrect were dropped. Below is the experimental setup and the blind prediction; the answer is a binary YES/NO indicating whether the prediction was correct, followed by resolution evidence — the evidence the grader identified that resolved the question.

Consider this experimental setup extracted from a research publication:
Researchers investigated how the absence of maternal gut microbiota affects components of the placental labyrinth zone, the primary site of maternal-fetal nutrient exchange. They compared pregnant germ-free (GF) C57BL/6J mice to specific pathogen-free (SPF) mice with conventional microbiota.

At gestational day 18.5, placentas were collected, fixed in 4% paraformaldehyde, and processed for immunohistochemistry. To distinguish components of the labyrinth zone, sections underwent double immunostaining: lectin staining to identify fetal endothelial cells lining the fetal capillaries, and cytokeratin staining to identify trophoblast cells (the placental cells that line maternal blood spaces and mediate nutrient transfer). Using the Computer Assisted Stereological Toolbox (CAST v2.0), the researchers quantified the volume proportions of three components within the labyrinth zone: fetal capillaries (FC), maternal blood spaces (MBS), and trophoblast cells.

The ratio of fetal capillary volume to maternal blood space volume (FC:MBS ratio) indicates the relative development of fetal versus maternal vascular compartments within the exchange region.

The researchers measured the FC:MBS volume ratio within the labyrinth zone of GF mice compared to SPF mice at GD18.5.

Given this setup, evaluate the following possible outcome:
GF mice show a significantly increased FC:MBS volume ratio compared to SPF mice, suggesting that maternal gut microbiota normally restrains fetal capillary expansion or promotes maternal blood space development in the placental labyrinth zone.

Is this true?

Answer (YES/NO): NO